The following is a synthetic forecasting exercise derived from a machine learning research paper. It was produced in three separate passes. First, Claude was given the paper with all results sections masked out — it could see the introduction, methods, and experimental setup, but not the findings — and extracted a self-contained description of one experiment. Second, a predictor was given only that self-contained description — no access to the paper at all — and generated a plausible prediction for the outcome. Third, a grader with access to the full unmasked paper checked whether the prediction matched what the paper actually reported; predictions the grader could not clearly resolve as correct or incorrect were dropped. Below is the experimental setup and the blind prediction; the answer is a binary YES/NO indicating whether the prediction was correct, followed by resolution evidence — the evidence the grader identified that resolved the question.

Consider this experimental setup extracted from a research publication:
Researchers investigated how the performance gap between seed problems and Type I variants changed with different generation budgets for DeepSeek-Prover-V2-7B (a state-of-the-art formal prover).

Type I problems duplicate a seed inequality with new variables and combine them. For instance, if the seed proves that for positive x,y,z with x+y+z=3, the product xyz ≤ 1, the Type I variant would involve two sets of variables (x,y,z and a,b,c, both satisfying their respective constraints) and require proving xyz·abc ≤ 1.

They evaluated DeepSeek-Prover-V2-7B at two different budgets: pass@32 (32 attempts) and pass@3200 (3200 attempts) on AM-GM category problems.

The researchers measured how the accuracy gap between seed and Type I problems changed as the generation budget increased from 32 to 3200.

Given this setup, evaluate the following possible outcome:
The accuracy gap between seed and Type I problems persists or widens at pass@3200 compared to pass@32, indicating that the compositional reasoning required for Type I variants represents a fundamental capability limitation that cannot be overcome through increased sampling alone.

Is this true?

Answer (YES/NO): NO